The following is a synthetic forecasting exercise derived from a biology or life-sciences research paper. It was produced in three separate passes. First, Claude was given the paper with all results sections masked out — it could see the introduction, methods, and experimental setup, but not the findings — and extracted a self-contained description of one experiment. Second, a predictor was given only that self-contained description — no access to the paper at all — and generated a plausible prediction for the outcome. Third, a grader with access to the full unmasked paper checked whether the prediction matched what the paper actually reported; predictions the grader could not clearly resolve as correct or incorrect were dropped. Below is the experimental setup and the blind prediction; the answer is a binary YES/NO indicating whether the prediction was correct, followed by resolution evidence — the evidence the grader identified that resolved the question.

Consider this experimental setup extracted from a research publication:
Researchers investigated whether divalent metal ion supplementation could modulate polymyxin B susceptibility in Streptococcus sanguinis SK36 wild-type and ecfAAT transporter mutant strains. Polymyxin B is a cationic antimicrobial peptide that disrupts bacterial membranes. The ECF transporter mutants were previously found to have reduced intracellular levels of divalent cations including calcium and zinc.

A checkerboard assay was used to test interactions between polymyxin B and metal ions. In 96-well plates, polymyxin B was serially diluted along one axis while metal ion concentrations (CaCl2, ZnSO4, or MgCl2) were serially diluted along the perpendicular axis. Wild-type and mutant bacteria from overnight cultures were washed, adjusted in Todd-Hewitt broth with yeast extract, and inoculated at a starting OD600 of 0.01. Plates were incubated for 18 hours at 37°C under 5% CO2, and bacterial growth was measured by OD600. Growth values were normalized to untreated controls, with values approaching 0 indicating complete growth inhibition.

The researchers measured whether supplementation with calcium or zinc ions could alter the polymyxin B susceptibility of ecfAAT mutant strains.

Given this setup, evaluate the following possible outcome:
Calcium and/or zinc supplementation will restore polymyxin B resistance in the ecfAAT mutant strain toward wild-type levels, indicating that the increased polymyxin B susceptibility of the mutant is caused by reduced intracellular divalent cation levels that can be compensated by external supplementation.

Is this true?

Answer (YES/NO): NO